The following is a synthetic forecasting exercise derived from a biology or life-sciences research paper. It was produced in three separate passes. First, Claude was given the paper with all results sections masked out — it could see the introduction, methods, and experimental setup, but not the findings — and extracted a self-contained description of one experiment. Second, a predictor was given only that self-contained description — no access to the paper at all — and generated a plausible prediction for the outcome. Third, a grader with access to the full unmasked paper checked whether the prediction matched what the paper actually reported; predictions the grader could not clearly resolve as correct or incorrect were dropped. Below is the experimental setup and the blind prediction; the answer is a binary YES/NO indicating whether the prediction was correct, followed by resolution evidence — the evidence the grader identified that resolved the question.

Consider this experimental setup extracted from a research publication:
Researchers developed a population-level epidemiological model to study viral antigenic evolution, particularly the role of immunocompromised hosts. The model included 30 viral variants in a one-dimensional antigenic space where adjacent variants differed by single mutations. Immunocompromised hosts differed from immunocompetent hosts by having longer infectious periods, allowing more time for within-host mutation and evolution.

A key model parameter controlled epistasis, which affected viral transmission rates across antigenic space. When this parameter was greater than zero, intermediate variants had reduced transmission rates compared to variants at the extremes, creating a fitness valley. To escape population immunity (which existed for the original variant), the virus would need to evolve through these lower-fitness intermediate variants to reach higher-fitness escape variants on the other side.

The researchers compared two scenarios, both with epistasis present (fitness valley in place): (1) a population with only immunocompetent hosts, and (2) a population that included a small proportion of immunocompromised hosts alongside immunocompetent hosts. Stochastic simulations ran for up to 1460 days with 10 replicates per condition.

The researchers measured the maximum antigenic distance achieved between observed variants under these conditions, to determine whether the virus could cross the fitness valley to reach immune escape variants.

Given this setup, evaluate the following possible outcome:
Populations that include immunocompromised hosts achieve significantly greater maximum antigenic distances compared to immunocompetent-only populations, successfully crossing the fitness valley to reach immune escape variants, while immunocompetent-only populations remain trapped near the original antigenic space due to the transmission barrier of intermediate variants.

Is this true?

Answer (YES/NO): YES